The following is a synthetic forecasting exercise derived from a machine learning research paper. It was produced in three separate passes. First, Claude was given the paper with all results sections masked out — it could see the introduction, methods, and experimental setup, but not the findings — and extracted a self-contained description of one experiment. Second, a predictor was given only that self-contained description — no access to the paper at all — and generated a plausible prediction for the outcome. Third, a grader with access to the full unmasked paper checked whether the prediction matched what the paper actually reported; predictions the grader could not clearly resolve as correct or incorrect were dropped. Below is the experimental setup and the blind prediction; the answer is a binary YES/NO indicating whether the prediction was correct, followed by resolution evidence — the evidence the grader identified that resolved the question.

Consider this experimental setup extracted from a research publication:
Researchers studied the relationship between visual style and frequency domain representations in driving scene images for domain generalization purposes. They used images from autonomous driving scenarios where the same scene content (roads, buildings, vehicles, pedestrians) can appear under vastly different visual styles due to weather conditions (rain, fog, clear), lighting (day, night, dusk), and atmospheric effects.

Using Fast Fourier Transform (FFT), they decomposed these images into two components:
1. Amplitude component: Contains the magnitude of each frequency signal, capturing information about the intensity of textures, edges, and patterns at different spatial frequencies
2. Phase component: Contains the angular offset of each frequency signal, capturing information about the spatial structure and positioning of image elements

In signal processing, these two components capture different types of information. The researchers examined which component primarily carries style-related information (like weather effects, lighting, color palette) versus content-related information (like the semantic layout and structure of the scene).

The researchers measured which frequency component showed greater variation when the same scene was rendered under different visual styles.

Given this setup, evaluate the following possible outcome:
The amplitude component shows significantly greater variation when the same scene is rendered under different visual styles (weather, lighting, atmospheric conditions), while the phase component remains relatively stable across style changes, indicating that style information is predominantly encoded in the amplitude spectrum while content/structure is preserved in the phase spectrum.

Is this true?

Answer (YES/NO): YES